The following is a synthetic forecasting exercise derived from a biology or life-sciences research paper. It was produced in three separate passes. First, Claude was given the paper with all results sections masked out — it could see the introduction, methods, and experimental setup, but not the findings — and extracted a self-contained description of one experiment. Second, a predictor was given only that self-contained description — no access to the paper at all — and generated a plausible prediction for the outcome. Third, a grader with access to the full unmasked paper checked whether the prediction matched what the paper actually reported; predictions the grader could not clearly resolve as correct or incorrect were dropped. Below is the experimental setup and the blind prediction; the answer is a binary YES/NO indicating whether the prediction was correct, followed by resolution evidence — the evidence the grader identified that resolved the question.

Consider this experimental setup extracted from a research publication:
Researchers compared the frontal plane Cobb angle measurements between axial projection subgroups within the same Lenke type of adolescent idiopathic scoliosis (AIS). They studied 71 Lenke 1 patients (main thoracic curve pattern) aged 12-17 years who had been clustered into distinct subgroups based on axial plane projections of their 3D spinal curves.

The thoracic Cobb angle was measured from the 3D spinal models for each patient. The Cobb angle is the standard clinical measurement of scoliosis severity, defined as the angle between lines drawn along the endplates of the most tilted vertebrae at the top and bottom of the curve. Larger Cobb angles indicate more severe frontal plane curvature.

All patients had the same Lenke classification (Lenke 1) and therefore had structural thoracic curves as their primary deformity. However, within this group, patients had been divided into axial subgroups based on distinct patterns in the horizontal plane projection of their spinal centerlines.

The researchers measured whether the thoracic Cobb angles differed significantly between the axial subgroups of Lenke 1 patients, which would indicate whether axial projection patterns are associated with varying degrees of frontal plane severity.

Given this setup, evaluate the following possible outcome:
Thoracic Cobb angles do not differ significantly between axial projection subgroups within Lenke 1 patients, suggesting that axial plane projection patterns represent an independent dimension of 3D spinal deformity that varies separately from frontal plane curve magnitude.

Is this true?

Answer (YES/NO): YES